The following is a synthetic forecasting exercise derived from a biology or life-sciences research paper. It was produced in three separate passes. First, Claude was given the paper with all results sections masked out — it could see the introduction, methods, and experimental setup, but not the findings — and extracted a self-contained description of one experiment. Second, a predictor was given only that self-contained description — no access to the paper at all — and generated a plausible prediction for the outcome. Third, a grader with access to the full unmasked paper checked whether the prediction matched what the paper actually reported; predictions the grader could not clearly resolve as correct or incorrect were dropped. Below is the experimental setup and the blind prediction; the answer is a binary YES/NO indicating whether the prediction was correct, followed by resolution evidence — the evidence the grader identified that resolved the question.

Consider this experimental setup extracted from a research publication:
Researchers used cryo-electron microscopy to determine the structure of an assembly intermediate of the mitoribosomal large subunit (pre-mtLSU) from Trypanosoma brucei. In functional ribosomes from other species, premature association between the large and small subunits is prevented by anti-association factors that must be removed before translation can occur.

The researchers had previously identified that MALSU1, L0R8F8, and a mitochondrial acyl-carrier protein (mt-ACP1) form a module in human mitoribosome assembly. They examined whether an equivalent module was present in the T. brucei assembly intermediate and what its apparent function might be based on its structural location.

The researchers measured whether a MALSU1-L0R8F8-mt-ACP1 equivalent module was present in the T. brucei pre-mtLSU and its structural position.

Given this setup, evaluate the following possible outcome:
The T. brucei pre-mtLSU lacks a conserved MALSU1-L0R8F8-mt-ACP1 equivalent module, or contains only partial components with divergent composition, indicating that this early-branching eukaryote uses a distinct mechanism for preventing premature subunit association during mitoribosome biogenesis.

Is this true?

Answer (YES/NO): NO